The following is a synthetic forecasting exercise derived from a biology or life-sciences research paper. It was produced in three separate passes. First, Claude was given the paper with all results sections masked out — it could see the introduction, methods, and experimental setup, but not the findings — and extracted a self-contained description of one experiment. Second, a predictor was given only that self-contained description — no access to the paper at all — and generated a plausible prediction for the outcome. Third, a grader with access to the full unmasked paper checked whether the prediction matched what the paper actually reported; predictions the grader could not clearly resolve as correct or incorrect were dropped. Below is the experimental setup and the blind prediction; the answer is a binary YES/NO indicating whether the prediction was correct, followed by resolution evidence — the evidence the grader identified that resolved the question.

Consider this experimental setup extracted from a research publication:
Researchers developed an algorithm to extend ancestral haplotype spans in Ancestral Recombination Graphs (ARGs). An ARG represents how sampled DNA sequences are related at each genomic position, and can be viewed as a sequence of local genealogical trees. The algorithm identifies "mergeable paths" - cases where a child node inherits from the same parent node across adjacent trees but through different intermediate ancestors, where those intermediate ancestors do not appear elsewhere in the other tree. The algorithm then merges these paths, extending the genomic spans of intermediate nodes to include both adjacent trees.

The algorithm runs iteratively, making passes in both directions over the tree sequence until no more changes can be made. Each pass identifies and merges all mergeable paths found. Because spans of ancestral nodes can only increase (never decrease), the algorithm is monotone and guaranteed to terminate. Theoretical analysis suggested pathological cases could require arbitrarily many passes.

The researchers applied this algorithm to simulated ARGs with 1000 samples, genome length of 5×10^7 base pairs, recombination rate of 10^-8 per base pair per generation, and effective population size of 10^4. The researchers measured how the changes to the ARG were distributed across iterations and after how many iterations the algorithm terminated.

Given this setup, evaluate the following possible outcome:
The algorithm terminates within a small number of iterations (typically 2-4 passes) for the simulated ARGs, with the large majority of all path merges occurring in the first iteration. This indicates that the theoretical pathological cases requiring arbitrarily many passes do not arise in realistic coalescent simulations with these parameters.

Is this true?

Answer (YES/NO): NO